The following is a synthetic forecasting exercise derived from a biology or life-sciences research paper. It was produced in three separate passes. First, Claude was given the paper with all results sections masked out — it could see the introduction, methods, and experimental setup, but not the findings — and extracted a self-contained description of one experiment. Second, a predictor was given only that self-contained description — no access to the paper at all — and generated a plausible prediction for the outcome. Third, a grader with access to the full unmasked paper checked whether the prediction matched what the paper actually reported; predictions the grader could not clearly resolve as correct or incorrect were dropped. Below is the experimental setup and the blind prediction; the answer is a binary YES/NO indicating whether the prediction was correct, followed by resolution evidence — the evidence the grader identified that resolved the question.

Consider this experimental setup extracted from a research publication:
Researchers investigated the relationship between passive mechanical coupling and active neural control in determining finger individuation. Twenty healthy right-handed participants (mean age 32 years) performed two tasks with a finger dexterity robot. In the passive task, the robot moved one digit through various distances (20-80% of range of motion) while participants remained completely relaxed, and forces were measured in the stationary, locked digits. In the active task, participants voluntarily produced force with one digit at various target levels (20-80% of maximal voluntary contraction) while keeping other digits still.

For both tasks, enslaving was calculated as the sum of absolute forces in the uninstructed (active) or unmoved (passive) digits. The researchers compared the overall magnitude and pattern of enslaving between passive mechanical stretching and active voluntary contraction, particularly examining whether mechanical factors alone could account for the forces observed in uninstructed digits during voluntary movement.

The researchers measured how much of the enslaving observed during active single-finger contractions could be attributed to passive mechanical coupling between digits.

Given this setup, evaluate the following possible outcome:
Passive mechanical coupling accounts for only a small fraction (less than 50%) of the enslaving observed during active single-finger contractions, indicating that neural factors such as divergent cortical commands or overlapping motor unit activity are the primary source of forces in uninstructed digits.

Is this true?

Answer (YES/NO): YES